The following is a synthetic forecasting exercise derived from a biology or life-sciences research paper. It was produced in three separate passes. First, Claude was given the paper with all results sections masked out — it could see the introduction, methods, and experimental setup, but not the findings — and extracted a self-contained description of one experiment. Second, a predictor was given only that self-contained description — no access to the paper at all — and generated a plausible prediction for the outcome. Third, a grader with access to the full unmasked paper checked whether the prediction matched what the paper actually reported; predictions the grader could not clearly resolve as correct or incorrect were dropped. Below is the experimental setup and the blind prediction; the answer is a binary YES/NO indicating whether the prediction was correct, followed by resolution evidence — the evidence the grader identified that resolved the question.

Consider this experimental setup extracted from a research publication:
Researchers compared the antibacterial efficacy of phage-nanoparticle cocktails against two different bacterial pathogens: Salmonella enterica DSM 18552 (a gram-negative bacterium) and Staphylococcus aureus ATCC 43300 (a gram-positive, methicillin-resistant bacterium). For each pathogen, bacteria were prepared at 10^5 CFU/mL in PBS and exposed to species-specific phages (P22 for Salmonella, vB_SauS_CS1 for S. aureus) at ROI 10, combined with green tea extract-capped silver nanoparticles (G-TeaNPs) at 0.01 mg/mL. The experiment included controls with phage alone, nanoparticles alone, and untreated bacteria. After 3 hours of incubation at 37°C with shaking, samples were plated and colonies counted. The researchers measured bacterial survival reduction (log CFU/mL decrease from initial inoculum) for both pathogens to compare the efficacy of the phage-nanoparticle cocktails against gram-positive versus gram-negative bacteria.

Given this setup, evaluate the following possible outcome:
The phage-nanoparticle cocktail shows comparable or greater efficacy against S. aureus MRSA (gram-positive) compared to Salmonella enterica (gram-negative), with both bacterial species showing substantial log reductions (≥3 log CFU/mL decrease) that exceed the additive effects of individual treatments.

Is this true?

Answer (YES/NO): NO